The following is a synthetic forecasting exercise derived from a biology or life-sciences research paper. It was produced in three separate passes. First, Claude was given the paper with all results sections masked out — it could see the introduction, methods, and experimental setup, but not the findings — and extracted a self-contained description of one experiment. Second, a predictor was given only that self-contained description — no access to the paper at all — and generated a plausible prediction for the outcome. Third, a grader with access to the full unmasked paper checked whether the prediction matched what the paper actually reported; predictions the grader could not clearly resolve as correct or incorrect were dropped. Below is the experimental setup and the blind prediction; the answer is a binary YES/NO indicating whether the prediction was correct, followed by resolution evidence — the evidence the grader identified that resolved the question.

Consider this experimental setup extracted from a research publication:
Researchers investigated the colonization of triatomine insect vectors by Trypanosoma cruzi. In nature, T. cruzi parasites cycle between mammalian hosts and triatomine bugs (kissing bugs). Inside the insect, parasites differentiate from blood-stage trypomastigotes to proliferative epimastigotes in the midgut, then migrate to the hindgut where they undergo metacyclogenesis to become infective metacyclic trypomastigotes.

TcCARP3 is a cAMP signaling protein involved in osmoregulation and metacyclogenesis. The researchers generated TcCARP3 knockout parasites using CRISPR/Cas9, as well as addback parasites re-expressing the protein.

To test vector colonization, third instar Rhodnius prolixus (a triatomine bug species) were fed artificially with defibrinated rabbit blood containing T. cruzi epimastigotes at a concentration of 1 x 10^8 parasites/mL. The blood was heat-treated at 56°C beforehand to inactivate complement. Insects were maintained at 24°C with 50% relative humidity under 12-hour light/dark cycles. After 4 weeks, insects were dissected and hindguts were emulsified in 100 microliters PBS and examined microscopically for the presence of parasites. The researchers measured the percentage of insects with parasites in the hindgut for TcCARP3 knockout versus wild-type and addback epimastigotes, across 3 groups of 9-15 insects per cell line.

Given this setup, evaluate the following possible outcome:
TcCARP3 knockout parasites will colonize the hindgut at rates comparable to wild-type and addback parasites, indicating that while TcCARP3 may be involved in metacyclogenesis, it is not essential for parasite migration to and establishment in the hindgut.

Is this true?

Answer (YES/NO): NO